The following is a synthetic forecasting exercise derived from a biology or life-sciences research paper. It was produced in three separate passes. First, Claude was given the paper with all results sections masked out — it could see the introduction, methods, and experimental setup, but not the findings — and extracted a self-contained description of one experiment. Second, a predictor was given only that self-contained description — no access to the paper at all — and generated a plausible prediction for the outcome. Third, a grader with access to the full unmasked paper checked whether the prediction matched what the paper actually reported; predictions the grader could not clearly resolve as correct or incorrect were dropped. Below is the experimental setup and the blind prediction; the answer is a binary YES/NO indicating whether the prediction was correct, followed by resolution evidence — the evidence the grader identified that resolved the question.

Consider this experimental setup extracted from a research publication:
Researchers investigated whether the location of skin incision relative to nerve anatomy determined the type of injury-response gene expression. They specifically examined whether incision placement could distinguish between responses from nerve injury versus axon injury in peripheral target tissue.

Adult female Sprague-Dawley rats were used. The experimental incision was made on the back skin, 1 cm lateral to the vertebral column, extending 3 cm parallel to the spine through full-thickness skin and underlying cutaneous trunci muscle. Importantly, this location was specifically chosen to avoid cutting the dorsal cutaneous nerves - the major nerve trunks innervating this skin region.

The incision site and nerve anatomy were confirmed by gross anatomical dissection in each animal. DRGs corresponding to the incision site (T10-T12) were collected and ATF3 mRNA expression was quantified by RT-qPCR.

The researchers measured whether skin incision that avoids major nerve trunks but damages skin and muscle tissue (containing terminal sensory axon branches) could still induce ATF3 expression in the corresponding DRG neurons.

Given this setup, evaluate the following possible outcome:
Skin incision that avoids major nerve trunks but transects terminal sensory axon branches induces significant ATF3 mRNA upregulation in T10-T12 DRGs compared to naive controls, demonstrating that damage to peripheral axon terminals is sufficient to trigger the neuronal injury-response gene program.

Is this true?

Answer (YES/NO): YES